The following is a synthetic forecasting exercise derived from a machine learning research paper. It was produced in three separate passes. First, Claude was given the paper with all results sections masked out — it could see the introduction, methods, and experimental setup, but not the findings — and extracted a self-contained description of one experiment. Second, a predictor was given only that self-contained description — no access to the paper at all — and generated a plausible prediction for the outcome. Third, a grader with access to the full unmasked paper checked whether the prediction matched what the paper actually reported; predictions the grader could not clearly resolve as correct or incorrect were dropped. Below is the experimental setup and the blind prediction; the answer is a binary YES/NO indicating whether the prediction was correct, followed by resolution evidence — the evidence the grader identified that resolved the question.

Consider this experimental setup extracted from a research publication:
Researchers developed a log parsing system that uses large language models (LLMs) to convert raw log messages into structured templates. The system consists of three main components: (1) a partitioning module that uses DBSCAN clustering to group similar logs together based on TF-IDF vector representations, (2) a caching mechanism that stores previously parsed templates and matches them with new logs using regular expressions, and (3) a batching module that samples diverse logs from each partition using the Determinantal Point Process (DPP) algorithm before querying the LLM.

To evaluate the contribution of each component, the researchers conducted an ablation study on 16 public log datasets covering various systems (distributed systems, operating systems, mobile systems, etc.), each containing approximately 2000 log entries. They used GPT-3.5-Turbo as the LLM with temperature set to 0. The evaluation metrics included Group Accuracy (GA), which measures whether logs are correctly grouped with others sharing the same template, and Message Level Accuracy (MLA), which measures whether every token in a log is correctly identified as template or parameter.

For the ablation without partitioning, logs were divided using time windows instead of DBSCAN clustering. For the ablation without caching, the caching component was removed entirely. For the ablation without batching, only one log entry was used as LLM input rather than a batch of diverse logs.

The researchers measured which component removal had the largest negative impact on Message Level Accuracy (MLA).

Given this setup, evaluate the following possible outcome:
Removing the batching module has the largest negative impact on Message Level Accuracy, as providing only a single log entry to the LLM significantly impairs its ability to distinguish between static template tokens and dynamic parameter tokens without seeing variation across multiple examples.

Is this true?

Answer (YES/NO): YES